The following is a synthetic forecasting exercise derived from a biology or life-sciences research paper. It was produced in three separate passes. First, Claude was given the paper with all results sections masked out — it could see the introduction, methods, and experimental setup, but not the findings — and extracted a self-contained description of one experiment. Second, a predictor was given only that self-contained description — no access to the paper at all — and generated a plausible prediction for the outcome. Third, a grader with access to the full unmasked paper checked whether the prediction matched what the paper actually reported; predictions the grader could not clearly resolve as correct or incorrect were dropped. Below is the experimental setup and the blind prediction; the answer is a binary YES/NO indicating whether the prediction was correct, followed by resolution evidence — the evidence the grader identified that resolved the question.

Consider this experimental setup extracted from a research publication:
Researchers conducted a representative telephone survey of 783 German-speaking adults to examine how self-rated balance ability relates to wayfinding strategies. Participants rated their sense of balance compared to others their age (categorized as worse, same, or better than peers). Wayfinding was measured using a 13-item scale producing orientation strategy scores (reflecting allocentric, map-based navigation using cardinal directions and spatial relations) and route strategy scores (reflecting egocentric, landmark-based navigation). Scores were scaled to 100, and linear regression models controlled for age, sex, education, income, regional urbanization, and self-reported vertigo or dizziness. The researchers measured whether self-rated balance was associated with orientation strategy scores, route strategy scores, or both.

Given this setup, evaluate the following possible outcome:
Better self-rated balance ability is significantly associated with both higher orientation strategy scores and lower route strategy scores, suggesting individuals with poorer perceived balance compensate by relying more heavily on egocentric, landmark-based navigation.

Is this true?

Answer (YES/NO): NO